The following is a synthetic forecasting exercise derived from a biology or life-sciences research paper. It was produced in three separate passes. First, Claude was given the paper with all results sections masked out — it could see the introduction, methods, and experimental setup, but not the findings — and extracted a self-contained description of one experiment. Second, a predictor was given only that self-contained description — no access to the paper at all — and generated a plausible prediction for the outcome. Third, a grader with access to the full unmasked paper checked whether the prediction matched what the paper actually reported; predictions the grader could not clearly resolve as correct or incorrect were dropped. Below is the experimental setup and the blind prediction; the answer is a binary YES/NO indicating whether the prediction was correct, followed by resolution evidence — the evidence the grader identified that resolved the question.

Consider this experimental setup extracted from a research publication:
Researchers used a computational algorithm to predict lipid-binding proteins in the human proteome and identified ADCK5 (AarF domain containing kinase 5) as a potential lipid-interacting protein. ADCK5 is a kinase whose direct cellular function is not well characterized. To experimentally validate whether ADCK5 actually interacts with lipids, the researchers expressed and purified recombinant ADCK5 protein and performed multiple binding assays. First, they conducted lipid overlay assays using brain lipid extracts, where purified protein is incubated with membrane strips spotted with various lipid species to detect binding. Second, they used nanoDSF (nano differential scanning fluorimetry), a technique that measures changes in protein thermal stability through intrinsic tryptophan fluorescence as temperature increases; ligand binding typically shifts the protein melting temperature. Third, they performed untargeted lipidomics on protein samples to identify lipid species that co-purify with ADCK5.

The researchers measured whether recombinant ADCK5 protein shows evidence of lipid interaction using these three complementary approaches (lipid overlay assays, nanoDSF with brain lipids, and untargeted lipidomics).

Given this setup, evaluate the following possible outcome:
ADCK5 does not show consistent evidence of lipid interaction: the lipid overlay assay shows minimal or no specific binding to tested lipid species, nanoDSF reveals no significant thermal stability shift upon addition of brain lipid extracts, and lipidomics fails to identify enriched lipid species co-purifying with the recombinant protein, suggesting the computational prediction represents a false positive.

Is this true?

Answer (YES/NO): NO